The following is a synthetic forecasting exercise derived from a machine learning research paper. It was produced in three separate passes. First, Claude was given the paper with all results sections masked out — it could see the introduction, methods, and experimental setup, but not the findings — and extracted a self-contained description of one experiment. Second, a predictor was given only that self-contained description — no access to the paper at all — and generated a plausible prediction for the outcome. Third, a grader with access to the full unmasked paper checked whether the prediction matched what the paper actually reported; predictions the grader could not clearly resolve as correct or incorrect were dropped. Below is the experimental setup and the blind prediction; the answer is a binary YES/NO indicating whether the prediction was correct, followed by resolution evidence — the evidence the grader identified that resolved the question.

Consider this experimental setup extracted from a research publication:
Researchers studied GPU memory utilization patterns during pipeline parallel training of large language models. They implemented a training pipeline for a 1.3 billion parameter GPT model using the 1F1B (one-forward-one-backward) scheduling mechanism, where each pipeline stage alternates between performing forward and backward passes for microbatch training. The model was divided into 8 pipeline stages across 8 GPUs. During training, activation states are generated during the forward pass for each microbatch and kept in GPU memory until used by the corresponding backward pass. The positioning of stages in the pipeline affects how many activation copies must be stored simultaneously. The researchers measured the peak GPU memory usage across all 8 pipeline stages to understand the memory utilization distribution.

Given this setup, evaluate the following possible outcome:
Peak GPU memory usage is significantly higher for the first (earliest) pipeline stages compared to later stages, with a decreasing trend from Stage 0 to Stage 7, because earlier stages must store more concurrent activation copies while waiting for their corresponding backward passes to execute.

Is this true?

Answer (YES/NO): YES